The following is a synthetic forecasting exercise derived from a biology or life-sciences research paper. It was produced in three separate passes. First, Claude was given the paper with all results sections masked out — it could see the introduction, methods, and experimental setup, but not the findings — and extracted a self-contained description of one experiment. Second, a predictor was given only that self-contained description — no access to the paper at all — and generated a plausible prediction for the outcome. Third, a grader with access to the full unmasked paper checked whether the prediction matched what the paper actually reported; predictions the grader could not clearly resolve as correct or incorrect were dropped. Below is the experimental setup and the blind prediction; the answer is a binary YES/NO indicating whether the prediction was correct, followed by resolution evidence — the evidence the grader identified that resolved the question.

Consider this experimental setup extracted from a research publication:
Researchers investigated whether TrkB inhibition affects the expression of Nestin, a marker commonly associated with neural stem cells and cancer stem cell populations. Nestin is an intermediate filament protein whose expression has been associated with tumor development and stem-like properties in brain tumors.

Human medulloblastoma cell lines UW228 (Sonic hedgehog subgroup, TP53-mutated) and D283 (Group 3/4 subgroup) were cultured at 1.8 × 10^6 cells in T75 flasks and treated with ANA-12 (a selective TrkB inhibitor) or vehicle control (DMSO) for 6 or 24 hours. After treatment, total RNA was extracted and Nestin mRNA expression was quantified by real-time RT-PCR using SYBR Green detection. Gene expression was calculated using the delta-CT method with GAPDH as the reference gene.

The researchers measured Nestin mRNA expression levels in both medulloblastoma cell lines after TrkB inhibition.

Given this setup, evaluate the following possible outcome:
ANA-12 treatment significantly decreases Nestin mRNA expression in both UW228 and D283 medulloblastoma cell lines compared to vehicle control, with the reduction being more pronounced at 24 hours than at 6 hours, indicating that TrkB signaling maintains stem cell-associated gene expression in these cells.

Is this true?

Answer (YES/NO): NO